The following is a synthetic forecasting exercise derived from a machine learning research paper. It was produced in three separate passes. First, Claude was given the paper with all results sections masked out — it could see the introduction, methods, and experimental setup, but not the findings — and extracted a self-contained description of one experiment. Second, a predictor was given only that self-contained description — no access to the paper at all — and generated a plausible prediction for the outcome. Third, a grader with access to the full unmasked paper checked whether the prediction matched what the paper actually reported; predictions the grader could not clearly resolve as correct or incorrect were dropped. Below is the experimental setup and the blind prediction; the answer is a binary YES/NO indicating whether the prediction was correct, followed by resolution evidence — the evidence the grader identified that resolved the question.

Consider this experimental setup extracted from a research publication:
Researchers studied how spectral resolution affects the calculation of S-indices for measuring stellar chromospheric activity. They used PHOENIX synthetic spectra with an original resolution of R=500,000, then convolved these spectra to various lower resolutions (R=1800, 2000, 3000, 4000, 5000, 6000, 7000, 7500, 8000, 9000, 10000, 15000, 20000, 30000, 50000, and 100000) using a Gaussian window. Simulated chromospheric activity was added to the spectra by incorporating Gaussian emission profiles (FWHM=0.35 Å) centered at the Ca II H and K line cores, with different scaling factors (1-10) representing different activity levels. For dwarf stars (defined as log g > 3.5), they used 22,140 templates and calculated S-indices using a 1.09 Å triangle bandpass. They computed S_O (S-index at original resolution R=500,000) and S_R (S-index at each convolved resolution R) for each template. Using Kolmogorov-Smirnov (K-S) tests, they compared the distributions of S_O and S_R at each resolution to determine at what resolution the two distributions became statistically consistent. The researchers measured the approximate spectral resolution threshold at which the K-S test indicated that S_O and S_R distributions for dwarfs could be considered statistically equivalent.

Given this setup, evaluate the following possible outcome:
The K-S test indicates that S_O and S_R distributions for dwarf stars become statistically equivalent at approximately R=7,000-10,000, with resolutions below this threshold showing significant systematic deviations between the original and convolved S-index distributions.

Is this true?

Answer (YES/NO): NO